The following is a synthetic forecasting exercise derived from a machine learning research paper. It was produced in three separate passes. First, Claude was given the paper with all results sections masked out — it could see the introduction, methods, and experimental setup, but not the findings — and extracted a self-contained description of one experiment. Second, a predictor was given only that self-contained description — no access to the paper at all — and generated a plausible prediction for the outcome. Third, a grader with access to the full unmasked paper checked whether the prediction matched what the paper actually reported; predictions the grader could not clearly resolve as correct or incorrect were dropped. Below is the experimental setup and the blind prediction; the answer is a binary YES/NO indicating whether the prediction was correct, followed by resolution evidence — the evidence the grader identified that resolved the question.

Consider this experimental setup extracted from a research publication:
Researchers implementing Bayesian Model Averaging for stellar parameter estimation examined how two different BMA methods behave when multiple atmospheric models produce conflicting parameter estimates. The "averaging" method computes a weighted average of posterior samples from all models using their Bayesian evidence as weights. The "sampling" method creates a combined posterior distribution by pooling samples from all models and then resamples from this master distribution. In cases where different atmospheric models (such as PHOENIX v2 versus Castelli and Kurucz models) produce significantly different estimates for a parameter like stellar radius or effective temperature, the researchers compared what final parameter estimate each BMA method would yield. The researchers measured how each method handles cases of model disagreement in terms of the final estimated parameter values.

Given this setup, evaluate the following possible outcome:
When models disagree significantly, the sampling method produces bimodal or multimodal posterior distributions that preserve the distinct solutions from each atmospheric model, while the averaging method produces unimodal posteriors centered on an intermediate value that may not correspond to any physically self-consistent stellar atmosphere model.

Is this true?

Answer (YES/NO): NO